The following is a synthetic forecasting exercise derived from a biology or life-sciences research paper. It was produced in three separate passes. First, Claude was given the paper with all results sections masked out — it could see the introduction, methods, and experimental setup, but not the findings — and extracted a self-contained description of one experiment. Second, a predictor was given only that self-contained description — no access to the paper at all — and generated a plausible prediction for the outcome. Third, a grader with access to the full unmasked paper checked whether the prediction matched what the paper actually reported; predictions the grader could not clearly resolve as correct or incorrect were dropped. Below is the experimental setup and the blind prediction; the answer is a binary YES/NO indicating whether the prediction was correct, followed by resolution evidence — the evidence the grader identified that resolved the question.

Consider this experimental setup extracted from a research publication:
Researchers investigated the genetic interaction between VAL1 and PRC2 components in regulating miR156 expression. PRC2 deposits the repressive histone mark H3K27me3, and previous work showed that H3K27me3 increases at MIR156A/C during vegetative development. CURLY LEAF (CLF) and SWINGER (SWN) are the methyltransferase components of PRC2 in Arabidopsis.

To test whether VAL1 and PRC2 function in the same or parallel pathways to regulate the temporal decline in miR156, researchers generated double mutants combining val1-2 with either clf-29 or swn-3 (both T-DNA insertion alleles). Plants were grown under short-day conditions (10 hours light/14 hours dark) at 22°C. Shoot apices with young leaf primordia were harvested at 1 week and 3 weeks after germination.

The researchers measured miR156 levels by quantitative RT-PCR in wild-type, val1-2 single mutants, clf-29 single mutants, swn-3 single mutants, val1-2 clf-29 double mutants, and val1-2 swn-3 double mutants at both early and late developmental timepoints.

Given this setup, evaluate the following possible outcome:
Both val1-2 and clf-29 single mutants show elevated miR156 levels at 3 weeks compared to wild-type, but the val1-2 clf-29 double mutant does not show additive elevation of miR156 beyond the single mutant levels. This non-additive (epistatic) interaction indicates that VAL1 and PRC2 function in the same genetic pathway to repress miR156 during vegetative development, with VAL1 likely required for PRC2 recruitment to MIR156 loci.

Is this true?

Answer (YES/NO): NO